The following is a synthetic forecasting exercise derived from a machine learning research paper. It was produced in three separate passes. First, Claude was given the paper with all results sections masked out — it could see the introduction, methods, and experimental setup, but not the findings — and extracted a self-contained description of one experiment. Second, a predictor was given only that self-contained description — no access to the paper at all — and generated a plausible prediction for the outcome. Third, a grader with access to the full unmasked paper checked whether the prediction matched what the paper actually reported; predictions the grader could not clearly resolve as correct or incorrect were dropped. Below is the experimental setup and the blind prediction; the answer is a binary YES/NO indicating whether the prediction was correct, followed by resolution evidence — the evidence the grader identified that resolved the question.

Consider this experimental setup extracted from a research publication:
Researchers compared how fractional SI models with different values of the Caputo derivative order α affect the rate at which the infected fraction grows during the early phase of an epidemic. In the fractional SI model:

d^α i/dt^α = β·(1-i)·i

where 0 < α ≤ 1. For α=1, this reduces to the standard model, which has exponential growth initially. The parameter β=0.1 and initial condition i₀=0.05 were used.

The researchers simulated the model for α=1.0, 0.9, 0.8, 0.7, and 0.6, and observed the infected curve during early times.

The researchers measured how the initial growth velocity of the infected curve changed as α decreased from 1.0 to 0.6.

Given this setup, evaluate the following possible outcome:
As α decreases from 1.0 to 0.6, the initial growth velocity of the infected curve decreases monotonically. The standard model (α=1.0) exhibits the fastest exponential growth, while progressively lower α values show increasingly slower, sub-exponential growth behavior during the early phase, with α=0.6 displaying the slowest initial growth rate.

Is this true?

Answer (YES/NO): YES